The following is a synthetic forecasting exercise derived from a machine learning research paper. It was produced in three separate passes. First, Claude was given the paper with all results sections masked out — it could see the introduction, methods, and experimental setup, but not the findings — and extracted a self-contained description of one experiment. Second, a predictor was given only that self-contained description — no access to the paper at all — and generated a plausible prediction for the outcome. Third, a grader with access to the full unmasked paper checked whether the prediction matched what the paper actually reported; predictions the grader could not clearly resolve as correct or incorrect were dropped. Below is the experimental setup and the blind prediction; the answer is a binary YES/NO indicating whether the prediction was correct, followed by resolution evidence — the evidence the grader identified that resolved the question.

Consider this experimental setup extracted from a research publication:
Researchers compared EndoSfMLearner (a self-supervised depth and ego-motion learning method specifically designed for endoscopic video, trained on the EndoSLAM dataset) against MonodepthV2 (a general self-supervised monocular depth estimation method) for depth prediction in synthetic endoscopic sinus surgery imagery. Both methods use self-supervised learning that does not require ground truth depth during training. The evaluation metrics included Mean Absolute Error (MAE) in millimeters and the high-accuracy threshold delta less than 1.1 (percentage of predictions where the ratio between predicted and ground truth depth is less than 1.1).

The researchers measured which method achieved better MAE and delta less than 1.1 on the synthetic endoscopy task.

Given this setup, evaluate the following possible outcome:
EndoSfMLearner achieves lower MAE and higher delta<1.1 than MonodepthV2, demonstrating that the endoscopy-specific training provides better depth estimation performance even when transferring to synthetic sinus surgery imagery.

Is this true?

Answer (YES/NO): YES